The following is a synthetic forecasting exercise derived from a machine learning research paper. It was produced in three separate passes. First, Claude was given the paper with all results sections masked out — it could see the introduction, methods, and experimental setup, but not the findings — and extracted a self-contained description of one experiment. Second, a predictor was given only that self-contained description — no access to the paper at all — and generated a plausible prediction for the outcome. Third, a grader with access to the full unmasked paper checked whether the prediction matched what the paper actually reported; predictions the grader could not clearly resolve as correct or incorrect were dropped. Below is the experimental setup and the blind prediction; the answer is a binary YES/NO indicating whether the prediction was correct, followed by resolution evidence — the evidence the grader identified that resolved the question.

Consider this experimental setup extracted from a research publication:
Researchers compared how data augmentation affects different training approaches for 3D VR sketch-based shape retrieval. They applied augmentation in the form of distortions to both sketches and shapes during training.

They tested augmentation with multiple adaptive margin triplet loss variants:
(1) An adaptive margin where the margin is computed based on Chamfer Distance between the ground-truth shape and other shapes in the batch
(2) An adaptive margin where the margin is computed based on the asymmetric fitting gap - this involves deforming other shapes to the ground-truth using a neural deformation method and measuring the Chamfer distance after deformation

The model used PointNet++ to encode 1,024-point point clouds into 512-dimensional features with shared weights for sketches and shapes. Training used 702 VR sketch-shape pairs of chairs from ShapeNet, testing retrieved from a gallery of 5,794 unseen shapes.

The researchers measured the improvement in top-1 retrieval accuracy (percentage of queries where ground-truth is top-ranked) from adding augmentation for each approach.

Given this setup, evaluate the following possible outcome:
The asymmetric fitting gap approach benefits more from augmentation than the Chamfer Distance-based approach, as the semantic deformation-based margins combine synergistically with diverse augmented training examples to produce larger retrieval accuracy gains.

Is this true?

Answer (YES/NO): YES